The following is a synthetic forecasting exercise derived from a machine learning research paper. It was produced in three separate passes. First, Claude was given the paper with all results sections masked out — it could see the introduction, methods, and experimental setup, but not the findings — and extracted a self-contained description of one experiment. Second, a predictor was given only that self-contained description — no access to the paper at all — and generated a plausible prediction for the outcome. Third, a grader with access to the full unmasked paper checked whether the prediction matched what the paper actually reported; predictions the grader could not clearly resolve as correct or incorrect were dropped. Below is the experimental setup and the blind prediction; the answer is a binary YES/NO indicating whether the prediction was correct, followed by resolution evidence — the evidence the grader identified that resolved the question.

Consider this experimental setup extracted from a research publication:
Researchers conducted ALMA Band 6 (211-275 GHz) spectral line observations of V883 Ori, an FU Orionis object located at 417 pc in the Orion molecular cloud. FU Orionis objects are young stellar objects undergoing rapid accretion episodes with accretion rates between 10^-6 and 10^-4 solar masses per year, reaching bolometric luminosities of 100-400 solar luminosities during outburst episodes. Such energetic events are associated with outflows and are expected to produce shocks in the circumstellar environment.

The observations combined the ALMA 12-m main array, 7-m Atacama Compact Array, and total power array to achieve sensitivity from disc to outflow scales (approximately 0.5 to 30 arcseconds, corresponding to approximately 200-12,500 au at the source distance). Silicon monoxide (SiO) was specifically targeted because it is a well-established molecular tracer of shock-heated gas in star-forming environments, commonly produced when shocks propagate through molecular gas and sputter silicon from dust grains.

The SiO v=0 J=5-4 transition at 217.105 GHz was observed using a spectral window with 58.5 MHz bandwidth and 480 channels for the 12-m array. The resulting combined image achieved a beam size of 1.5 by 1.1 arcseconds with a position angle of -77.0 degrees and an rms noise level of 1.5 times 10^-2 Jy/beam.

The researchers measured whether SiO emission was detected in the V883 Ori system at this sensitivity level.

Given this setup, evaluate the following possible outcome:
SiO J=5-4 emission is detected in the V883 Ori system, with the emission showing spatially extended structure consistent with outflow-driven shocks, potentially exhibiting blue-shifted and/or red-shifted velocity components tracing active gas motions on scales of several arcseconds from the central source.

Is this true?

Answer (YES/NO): NO